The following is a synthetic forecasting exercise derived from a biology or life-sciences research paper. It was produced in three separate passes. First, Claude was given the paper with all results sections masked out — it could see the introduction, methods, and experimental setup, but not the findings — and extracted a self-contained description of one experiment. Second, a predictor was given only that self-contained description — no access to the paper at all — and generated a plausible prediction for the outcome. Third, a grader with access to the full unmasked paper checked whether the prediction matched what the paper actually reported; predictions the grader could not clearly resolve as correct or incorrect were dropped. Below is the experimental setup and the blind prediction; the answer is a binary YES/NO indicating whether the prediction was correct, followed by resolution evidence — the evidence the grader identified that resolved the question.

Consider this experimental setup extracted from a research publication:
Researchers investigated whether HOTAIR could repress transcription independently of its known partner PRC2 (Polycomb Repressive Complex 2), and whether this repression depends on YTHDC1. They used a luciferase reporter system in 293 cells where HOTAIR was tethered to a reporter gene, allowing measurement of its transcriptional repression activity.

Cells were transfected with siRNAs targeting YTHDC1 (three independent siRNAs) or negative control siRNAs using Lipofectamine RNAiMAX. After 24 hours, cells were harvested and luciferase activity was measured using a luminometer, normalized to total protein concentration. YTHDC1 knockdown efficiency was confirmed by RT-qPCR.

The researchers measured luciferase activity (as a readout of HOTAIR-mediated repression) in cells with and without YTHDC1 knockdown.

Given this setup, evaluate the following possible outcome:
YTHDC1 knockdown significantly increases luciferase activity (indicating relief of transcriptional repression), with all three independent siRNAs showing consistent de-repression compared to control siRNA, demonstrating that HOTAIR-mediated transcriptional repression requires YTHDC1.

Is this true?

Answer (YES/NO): YES